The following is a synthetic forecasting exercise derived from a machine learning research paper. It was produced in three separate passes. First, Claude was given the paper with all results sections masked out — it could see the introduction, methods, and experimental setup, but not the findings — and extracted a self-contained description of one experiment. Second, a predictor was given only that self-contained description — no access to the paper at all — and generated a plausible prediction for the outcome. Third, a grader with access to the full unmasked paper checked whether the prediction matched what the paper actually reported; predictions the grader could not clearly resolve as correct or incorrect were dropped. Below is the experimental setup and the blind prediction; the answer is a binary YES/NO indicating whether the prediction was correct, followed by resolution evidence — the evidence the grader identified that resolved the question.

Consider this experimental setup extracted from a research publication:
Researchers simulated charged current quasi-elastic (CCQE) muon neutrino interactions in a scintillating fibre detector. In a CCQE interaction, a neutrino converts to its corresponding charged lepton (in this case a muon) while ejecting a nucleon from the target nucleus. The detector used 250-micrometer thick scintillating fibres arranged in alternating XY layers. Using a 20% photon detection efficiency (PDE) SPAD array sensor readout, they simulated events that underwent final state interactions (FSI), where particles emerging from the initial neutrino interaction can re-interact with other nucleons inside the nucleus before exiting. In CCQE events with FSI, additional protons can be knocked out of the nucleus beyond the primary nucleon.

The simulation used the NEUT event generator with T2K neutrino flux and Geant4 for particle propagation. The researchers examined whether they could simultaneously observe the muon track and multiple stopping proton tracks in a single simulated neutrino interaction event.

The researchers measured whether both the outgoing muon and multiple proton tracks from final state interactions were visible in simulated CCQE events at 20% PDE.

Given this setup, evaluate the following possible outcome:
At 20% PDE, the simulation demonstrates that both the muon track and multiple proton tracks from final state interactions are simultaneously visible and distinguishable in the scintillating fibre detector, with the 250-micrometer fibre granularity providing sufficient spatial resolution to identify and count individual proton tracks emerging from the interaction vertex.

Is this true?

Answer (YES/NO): YES